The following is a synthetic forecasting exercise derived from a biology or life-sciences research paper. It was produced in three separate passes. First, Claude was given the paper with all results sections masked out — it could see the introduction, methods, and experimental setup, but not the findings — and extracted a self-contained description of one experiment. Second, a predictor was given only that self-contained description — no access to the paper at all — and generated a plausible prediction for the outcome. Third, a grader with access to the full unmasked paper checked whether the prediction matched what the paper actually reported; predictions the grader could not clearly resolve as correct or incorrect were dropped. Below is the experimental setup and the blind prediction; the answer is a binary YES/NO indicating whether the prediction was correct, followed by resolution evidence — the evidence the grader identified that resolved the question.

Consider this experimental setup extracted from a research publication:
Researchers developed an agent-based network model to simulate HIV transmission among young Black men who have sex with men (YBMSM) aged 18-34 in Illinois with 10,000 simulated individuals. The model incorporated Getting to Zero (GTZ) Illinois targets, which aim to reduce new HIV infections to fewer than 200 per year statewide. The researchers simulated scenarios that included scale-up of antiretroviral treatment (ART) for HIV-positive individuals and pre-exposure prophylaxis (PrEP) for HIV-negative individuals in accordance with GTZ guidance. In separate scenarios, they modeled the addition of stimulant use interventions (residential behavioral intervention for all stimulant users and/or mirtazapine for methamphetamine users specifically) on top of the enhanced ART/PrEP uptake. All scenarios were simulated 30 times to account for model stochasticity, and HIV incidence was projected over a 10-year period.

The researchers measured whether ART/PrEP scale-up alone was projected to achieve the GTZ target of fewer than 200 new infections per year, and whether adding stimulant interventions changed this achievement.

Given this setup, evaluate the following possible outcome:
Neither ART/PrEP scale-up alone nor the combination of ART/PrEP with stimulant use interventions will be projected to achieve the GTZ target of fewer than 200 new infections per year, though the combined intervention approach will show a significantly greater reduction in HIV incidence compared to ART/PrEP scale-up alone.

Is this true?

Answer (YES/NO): NO